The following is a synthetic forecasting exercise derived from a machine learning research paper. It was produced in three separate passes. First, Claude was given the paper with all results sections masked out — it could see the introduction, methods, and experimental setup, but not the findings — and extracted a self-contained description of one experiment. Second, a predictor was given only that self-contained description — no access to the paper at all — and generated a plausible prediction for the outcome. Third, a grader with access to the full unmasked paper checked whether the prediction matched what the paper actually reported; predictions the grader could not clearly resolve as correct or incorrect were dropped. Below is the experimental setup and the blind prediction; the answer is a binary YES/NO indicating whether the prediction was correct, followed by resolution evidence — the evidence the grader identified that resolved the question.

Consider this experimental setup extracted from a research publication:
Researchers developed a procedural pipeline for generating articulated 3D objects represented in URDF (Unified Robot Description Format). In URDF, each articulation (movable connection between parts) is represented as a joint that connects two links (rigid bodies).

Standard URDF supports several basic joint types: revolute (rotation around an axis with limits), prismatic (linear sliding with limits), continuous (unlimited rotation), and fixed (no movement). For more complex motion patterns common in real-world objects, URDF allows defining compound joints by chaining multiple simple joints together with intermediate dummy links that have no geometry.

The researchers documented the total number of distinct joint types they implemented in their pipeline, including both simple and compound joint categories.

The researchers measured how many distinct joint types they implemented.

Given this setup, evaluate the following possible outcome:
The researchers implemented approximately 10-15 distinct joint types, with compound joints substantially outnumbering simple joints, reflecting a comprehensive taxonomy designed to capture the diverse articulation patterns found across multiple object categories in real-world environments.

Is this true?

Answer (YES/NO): NO